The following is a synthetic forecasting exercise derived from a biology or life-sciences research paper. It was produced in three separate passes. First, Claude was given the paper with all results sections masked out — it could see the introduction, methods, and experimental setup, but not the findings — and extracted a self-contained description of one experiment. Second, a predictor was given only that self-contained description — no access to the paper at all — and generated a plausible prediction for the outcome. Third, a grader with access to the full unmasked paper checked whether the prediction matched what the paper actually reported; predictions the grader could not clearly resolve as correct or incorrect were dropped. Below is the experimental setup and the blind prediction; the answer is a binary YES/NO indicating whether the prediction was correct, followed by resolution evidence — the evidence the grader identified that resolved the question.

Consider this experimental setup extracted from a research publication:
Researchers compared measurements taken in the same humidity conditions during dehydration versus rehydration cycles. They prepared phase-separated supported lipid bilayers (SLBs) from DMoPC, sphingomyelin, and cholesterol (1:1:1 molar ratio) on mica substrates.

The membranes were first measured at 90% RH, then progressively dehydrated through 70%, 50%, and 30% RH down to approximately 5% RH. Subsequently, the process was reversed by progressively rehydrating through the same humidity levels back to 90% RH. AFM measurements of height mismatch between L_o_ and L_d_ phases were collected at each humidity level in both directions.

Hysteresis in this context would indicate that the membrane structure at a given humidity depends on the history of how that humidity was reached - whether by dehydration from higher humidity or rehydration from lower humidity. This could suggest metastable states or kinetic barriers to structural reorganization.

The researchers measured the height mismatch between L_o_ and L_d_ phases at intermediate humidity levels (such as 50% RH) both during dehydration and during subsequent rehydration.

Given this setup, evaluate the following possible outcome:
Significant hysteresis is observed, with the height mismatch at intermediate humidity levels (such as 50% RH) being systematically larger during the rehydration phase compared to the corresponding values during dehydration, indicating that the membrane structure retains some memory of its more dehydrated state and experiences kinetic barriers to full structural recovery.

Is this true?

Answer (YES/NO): NO